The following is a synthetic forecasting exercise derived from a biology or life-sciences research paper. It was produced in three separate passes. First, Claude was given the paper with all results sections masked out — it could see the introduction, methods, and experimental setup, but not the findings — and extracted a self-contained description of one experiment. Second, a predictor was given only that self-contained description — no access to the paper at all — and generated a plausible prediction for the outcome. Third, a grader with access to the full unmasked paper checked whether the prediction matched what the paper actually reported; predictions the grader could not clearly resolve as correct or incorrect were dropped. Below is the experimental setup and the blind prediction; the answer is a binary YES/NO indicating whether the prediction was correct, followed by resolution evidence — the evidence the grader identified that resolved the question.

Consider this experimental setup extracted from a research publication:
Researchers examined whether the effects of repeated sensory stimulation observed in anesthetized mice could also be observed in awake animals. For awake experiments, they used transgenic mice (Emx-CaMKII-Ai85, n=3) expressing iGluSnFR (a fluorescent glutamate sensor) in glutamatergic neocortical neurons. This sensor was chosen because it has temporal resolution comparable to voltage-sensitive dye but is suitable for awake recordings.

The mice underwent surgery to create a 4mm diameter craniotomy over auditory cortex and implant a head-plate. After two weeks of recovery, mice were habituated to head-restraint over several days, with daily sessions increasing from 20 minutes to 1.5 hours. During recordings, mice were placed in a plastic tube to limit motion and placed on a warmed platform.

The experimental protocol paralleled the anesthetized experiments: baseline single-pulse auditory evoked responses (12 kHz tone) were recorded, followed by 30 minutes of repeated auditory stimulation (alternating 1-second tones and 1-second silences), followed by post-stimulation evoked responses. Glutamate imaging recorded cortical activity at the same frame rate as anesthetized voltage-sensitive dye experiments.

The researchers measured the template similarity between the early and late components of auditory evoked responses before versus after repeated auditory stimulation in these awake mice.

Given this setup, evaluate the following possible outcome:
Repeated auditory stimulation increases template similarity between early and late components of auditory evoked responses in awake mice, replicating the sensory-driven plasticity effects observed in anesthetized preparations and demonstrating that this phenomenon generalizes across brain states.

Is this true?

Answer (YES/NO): YES